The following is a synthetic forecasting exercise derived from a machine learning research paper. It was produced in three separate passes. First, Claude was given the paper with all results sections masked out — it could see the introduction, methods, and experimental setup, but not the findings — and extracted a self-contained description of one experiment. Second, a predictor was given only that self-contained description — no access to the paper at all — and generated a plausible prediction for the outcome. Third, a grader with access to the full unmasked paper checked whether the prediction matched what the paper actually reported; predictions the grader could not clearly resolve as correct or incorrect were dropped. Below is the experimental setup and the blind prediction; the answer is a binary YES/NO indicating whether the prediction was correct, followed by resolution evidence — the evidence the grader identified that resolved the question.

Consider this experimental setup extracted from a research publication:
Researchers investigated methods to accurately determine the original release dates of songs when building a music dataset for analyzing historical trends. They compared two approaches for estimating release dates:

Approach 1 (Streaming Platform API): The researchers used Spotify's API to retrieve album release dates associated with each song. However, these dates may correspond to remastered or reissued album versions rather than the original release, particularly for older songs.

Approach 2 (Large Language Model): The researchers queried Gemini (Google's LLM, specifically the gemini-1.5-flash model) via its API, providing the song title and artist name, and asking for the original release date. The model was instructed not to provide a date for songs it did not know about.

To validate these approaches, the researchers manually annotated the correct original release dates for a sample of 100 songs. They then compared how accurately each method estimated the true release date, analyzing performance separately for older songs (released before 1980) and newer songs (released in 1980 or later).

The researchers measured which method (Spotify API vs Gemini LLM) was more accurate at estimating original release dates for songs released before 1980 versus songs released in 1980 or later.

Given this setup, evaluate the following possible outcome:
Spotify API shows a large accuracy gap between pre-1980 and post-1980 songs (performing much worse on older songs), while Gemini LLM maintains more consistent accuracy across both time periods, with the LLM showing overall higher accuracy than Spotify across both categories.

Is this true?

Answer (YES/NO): NO